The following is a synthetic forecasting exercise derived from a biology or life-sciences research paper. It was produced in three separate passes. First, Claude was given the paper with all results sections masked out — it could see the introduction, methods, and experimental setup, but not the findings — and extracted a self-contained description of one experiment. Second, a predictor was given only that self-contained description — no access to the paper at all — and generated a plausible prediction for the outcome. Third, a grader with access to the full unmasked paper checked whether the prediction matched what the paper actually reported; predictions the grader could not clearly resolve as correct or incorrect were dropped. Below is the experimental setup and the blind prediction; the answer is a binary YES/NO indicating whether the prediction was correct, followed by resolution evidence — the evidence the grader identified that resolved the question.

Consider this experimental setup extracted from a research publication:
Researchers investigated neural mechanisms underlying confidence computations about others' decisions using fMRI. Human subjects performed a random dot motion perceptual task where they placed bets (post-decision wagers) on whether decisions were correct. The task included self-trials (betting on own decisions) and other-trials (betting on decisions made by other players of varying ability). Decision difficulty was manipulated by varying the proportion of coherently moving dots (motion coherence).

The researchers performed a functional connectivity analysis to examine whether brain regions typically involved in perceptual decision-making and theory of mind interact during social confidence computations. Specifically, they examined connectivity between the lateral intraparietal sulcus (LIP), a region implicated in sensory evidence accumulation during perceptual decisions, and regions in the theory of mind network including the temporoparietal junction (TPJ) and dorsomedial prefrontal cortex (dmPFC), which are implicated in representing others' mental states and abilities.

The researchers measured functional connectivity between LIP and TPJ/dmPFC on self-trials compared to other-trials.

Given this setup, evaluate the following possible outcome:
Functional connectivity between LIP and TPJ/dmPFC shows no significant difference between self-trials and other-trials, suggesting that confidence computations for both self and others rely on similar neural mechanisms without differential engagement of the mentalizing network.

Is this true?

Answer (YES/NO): NO